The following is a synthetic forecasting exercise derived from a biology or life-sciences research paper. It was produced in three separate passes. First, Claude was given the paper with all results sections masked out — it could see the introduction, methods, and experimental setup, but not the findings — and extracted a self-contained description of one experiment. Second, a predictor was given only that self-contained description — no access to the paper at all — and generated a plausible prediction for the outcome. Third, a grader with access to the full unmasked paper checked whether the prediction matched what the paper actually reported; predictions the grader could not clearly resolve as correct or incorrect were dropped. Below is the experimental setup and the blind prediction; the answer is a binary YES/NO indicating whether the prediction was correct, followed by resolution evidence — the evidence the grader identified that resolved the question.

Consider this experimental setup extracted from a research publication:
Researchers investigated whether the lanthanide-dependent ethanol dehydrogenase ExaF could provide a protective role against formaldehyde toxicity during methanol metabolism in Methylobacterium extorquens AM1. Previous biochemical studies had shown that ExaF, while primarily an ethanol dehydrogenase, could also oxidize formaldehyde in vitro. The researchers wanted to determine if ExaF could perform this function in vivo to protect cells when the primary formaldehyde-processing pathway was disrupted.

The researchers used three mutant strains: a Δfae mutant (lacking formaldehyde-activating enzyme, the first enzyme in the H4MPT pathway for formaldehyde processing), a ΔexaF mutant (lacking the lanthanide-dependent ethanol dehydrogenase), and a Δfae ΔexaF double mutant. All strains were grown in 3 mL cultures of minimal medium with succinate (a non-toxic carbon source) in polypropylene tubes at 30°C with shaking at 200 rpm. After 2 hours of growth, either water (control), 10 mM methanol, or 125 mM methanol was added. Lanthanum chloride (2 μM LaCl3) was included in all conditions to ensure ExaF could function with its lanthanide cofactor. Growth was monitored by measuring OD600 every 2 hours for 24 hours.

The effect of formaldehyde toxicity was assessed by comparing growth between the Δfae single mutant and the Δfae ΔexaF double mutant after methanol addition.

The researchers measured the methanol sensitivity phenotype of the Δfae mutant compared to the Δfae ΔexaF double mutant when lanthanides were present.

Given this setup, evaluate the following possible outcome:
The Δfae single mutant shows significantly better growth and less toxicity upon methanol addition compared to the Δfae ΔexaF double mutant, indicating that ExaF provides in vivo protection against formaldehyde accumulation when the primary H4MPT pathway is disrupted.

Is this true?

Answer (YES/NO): YES